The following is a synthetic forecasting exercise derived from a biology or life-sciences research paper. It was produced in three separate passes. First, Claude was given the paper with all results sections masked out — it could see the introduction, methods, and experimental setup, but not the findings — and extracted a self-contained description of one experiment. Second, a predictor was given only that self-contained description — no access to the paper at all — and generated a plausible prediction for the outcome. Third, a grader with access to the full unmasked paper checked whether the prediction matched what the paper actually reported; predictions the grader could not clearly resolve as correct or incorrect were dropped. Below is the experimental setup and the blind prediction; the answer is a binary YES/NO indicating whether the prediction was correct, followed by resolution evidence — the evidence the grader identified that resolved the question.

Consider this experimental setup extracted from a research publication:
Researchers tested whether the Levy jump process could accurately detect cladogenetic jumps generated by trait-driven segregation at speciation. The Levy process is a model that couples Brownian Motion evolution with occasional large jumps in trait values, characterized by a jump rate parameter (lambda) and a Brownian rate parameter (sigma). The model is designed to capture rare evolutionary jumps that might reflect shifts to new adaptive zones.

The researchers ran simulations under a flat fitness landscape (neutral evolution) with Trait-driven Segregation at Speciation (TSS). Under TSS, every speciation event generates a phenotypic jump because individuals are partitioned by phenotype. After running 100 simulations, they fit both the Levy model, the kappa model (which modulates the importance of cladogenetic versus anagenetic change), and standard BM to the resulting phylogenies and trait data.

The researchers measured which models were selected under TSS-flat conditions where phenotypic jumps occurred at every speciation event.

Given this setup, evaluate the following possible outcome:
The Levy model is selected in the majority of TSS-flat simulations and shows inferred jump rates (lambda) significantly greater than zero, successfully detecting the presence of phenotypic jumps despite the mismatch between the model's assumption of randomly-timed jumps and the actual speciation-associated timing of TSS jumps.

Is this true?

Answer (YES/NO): NO